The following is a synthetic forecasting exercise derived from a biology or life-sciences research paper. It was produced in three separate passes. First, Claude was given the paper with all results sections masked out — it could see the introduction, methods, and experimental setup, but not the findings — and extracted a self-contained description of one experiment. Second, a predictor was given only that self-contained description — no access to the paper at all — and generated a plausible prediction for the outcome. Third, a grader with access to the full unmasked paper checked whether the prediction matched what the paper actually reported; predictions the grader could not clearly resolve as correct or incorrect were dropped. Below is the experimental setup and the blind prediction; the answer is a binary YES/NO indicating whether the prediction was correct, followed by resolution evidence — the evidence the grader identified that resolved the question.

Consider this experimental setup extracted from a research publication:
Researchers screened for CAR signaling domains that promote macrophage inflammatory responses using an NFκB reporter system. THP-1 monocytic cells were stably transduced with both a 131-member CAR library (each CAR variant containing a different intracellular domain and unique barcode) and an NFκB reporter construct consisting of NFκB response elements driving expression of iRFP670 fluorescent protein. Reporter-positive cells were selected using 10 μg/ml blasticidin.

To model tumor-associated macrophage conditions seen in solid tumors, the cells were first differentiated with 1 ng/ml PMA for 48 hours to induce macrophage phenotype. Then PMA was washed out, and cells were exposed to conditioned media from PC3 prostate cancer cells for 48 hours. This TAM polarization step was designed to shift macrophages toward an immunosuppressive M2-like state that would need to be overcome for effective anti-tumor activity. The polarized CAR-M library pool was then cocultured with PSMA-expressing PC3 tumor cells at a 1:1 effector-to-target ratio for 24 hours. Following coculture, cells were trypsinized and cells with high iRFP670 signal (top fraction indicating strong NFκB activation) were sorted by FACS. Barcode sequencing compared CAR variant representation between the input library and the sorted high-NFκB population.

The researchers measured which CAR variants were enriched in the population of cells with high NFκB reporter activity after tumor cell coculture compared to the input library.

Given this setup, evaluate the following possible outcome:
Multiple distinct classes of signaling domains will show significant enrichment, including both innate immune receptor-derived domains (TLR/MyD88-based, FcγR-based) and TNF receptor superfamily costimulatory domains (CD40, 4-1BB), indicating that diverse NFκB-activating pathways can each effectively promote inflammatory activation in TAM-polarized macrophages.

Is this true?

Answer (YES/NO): NO